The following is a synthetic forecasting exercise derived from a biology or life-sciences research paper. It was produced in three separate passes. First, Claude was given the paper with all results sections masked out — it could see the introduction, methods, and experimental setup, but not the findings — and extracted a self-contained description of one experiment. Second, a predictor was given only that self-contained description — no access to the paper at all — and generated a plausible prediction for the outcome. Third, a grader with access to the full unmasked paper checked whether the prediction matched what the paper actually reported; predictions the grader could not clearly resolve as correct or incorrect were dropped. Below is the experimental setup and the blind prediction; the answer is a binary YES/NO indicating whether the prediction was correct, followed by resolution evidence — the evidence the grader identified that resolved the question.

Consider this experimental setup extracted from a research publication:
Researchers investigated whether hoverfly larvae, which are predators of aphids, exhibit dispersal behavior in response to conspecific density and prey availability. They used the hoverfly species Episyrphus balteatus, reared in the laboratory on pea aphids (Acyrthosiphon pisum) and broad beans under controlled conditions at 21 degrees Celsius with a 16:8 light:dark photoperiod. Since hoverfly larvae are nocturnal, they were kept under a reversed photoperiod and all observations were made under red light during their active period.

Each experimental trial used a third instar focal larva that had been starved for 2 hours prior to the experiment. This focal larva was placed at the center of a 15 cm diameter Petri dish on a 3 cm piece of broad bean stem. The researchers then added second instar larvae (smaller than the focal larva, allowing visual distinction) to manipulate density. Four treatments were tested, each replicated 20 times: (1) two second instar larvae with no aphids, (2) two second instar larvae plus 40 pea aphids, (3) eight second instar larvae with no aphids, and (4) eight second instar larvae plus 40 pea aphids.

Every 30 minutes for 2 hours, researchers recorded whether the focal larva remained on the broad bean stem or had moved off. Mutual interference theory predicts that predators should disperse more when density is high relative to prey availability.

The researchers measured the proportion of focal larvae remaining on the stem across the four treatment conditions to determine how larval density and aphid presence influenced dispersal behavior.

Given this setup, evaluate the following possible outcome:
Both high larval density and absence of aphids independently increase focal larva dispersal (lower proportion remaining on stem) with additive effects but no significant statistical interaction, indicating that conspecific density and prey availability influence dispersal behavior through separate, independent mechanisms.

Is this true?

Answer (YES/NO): NO